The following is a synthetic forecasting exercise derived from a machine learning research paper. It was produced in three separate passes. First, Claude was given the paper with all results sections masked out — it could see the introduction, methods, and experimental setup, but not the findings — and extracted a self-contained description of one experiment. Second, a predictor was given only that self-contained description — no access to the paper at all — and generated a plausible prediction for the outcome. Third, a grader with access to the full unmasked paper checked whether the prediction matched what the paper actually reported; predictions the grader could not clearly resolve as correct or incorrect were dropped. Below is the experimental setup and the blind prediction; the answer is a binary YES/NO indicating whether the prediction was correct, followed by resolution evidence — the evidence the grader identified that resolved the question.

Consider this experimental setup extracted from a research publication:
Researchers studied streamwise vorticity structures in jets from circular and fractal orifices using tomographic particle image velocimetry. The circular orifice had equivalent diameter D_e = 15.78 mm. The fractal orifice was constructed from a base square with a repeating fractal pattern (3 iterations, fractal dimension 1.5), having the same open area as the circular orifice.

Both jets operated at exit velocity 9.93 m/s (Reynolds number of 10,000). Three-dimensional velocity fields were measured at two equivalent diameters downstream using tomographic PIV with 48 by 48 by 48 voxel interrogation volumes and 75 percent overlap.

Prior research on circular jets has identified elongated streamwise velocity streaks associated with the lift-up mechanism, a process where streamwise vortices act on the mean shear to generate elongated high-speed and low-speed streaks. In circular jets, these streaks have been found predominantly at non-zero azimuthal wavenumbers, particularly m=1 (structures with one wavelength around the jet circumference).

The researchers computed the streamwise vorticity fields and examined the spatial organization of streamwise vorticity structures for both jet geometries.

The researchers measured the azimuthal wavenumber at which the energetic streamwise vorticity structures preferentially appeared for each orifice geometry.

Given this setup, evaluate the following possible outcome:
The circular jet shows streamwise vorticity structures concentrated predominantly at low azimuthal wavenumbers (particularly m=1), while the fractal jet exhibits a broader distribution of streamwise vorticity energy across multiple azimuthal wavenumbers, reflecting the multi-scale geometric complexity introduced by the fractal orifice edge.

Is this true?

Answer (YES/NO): NO